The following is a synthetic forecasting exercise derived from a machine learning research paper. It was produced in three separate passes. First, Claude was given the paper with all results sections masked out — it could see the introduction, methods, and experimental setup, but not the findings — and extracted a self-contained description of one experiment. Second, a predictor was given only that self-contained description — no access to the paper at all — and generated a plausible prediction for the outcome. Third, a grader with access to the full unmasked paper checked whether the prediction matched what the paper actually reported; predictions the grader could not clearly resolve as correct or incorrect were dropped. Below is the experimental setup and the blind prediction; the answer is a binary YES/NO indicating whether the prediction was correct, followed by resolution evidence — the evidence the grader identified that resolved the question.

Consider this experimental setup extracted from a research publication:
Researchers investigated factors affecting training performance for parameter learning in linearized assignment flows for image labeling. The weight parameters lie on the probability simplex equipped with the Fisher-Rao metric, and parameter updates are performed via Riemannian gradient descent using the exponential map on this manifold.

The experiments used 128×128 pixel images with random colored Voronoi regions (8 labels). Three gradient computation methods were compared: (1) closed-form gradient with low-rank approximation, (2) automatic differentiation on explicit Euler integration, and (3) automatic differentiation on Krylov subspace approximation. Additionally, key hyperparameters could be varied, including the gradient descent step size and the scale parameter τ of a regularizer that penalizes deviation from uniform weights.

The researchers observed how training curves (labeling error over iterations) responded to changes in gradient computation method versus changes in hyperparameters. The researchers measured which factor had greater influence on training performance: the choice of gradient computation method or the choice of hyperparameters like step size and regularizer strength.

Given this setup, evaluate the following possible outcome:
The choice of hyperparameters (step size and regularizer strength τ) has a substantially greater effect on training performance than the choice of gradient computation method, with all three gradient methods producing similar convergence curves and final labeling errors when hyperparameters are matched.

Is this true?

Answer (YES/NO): YES